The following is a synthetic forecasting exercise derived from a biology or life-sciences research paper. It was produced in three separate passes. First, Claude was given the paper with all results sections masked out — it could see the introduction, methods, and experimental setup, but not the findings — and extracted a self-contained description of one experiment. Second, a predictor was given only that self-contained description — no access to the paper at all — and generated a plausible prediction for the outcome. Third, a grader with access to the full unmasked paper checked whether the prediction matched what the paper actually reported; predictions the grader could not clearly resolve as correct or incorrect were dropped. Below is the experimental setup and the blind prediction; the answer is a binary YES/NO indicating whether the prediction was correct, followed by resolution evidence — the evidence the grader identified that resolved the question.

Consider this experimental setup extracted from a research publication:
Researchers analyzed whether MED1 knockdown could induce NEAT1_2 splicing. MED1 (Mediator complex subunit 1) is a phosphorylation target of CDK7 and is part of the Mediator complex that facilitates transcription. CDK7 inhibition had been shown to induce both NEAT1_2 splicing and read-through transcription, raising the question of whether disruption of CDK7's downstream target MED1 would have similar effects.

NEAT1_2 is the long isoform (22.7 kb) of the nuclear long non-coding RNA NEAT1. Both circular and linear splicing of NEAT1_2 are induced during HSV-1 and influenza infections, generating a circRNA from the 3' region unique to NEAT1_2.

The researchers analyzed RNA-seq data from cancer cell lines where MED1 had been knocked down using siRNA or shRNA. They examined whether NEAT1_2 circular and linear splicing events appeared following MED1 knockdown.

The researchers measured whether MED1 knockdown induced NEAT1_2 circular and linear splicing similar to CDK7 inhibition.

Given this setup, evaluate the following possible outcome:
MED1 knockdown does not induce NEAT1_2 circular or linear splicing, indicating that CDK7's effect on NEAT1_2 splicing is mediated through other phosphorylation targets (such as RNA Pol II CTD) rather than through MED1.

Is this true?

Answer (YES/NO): NO